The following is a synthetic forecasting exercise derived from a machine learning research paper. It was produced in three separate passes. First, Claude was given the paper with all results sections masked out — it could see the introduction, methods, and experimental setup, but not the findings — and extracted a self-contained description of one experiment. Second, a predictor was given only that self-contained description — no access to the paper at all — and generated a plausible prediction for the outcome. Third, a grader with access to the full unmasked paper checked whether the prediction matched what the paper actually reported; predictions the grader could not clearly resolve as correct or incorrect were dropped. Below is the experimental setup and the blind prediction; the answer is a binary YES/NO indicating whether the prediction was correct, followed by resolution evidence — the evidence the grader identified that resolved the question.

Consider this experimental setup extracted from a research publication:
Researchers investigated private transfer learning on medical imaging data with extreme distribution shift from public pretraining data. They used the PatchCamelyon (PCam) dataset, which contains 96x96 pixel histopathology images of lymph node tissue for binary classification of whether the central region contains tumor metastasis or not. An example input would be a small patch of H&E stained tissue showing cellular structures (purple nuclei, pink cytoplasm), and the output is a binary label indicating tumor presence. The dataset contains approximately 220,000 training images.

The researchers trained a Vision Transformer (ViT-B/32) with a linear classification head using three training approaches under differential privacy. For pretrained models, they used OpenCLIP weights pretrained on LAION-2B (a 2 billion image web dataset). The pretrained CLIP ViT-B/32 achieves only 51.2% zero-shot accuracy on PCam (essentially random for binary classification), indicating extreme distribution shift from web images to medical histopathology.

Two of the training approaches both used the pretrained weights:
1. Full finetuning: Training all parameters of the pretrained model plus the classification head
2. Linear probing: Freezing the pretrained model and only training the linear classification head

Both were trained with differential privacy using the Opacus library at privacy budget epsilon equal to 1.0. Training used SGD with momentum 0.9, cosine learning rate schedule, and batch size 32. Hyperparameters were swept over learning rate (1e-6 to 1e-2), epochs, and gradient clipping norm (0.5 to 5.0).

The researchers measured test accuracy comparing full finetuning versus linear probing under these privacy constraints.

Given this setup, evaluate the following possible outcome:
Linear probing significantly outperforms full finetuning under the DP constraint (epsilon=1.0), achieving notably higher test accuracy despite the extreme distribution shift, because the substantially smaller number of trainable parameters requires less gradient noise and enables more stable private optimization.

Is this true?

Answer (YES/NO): NO